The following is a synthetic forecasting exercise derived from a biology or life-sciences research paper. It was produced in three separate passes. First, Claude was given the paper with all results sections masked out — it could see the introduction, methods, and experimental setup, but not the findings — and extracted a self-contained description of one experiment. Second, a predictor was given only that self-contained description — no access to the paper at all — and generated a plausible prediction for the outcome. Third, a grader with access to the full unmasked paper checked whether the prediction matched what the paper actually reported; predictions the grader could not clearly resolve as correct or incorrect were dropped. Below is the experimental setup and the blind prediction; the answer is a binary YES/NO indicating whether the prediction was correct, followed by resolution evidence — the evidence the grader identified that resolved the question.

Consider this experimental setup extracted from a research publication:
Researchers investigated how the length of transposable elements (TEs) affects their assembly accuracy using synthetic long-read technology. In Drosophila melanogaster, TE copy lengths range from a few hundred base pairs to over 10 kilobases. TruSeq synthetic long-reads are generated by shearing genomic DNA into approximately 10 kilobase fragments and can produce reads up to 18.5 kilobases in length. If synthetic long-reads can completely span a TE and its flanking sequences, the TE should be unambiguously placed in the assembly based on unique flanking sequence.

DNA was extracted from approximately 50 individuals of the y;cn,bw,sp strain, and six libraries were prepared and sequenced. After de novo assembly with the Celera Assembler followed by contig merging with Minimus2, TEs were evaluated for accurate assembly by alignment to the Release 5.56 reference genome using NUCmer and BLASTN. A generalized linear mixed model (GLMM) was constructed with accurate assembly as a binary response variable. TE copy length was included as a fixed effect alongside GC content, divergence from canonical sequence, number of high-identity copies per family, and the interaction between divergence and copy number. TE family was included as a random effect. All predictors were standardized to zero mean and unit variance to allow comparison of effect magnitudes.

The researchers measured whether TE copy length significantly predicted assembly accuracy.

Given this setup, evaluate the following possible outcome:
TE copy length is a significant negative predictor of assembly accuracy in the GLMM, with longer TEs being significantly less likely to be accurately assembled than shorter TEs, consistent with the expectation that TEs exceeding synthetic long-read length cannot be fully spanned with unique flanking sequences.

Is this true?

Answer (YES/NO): YES